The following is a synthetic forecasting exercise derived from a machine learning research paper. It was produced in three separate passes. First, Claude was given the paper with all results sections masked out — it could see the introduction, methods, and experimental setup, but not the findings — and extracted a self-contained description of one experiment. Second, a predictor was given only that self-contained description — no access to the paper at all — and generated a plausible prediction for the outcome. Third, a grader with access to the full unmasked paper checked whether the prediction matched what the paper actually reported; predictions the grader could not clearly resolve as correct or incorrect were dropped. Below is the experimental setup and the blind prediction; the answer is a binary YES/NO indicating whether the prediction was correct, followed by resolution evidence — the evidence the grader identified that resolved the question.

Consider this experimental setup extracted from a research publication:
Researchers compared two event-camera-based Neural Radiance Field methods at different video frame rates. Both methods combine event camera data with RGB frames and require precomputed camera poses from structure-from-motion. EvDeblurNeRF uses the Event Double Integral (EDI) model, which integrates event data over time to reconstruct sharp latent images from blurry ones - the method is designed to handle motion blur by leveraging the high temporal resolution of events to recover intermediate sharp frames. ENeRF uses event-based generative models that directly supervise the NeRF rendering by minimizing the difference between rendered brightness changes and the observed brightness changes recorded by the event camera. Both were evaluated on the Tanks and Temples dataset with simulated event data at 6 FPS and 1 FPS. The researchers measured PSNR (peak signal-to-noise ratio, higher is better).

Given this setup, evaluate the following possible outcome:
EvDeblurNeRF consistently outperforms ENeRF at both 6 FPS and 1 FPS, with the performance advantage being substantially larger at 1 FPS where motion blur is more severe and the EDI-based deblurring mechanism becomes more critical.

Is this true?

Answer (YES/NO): NO